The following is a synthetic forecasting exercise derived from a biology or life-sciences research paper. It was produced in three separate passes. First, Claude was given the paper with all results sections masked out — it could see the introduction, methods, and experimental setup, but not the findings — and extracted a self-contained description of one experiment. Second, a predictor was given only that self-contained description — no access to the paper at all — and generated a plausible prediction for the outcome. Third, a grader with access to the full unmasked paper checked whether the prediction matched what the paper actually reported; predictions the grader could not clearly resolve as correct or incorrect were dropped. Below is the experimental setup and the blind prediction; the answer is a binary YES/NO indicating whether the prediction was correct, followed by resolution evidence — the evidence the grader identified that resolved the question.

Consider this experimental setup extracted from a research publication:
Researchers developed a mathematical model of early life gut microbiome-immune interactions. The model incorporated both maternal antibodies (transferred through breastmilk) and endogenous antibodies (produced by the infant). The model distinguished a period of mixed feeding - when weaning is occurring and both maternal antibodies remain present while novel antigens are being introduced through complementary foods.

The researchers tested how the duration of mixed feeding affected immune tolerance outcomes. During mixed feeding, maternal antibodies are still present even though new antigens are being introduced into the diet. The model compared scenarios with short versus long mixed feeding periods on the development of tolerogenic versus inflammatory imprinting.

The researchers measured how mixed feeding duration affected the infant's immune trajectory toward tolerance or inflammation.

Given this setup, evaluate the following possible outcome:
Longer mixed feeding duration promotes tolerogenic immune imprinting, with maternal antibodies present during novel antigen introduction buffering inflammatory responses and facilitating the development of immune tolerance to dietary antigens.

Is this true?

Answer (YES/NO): YES